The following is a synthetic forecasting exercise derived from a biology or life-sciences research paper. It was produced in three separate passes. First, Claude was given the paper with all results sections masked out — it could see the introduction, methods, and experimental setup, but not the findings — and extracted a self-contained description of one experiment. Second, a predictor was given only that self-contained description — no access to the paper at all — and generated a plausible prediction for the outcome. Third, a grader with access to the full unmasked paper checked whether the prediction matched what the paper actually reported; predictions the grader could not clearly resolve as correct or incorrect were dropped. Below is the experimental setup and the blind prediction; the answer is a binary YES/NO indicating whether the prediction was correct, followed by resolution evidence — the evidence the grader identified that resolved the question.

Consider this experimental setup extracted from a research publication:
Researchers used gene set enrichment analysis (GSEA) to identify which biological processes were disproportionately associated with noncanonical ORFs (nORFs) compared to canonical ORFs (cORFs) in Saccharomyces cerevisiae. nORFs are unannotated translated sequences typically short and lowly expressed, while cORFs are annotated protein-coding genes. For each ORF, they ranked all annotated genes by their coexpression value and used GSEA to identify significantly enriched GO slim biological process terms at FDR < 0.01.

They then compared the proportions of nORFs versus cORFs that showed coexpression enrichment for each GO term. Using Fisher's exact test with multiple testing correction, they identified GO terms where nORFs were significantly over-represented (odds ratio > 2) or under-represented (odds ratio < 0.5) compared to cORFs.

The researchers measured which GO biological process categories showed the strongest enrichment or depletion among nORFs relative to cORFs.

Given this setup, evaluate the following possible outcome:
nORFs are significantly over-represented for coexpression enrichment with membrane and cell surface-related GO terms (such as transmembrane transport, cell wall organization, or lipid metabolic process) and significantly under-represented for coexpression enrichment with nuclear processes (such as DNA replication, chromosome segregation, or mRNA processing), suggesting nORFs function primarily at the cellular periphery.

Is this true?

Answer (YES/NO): NO